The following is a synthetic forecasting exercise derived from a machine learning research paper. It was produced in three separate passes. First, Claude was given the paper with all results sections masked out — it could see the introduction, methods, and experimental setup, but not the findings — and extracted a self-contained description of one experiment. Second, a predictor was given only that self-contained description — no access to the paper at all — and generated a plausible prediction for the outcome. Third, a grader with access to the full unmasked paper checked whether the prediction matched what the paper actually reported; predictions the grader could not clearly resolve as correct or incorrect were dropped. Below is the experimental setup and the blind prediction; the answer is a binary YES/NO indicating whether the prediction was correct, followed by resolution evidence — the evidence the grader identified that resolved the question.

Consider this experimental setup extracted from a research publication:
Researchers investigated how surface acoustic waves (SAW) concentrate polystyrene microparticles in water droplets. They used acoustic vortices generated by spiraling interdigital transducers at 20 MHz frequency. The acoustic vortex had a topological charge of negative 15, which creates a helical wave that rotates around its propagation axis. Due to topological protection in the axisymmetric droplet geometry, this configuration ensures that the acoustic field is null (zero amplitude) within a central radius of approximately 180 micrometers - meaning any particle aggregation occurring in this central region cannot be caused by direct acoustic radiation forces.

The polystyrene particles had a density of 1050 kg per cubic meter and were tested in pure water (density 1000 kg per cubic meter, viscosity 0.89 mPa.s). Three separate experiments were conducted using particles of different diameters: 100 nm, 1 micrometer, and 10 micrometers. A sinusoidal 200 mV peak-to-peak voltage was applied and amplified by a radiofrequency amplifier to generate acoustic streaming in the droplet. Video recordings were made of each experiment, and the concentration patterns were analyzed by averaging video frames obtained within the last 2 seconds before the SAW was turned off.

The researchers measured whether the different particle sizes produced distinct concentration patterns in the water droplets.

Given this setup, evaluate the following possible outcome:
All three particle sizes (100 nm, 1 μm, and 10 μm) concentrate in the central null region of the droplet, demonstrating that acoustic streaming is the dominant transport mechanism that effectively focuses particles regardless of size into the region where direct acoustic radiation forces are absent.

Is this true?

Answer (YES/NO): NO